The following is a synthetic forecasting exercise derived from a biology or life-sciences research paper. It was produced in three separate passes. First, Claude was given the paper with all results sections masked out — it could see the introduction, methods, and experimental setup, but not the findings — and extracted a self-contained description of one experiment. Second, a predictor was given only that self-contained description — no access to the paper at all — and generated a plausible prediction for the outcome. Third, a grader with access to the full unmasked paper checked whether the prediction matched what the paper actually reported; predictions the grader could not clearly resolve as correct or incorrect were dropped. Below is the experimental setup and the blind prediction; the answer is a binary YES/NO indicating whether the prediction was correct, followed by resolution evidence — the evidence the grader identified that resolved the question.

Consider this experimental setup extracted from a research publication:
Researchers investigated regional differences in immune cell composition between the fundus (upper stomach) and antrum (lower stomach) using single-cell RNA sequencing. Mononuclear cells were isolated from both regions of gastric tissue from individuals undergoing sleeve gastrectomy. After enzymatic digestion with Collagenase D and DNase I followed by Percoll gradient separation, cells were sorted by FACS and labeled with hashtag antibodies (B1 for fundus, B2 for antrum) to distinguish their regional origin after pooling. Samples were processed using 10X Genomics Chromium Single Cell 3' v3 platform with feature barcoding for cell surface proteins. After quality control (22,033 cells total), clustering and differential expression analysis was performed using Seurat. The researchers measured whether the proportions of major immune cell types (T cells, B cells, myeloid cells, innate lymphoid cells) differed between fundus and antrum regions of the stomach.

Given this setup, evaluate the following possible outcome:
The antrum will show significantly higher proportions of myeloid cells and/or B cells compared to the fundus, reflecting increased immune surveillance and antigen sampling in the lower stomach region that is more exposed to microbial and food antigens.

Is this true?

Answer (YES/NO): NO